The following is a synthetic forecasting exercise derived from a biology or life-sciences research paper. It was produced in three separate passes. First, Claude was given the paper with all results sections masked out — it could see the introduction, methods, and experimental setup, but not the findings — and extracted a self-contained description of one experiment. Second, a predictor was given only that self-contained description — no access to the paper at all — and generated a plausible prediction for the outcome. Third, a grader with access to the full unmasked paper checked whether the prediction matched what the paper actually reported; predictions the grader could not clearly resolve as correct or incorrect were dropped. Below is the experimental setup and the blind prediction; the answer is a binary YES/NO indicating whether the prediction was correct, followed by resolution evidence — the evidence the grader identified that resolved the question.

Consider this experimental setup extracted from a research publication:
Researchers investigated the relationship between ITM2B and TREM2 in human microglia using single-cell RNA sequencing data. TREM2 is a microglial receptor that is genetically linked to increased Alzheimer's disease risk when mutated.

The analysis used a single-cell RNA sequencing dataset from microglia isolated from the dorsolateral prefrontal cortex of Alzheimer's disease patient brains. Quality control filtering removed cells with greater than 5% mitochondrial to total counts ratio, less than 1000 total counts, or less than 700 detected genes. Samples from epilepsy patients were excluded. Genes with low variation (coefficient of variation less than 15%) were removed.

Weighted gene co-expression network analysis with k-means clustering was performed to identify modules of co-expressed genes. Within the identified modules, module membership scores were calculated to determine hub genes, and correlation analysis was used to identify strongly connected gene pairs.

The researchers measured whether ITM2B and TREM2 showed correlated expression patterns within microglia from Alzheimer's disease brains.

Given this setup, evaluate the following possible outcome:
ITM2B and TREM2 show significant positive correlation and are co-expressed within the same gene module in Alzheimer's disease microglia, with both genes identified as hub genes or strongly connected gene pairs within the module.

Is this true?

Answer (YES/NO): YES